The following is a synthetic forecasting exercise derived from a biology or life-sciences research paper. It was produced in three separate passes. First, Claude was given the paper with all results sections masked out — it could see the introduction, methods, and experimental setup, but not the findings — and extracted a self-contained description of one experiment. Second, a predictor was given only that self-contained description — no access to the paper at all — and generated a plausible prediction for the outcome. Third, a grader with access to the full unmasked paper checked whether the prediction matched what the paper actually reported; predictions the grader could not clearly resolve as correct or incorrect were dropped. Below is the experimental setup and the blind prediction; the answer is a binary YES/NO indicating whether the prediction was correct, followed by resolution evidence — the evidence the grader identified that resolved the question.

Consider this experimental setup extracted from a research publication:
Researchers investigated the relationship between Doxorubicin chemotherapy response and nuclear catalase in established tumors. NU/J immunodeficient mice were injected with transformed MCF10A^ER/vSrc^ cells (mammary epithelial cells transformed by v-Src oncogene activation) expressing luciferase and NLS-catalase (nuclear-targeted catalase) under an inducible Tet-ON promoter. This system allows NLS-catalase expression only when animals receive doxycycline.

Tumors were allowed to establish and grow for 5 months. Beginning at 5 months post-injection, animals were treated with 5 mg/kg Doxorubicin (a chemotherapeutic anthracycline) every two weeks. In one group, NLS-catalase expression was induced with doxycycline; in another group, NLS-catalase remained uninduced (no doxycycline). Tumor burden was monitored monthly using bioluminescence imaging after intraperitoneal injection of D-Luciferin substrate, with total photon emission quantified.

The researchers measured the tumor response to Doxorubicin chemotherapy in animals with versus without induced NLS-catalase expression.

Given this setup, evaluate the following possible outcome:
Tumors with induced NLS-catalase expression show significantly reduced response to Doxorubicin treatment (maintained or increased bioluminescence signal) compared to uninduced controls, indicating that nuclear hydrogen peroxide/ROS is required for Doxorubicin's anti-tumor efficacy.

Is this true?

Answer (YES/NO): NO